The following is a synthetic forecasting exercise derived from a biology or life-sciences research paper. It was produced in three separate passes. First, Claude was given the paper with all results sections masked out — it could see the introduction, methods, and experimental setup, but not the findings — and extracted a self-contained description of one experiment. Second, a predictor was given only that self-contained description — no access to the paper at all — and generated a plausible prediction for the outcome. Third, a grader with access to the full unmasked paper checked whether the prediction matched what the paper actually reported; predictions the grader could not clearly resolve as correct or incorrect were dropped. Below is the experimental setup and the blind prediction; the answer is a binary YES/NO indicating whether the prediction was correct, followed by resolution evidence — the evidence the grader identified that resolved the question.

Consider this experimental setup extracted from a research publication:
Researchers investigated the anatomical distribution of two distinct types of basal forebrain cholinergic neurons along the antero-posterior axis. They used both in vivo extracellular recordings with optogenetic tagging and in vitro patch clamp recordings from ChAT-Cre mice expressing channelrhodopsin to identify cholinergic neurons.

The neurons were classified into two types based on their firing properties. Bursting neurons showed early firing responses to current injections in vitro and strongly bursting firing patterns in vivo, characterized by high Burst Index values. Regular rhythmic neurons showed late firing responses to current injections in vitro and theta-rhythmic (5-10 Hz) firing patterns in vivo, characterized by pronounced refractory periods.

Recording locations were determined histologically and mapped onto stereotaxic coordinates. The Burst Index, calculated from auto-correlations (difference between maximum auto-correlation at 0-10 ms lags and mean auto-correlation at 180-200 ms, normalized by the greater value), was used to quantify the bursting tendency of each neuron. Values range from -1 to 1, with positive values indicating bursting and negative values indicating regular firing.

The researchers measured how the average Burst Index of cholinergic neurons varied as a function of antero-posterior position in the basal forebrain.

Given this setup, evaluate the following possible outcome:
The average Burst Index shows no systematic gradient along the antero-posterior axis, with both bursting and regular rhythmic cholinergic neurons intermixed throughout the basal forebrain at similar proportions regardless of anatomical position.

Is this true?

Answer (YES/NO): NO